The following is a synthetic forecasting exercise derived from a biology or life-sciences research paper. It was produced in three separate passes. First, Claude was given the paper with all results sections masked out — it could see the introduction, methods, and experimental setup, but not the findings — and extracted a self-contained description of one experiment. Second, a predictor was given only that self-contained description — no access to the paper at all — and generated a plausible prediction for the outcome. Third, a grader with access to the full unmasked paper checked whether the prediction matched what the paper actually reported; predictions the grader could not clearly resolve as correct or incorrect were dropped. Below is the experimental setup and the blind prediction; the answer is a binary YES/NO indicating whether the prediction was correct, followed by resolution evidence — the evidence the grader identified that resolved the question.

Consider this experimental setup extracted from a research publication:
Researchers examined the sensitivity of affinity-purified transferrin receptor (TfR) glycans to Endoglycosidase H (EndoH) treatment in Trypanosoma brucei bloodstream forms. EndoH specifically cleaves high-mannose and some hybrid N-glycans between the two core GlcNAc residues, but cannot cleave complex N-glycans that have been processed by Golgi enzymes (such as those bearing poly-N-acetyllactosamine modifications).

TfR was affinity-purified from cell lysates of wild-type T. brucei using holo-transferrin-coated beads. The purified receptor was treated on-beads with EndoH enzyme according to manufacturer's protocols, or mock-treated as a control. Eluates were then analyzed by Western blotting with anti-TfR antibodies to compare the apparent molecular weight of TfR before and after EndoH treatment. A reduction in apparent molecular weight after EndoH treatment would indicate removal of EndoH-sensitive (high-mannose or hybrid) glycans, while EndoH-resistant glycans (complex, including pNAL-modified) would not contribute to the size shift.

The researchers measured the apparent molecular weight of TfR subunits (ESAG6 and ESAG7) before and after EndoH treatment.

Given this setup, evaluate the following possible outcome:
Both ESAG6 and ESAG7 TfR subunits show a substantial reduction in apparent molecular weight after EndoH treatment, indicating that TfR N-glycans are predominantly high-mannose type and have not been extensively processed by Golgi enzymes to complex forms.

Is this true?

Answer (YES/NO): NO